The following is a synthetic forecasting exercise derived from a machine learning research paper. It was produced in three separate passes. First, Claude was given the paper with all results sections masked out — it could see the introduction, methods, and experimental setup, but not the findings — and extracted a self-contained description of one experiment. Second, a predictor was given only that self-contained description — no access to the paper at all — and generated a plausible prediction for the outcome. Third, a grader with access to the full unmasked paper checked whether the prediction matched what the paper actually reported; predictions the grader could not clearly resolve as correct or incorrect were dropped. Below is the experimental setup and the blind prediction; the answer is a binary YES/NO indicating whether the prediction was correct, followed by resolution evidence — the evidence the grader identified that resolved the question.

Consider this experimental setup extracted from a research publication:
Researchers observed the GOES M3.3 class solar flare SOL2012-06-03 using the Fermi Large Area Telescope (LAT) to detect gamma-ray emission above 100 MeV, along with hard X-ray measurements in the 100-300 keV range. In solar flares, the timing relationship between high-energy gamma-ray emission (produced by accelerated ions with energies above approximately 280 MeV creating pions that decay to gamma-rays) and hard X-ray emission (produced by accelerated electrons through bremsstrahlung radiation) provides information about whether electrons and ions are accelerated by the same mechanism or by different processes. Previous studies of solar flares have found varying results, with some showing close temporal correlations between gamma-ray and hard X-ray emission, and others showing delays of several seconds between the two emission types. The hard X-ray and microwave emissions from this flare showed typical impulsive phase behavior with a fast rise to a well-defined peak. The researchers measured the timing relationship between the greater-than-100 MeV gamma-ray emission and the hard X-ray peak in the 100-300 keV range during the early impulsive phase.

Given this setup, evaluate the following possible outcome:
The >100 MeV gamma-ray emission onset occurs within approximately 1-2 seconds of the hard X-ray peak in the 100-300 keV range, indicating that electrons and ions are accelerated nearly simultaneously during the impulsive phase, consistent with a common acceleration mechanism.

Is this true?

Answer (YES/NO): YES